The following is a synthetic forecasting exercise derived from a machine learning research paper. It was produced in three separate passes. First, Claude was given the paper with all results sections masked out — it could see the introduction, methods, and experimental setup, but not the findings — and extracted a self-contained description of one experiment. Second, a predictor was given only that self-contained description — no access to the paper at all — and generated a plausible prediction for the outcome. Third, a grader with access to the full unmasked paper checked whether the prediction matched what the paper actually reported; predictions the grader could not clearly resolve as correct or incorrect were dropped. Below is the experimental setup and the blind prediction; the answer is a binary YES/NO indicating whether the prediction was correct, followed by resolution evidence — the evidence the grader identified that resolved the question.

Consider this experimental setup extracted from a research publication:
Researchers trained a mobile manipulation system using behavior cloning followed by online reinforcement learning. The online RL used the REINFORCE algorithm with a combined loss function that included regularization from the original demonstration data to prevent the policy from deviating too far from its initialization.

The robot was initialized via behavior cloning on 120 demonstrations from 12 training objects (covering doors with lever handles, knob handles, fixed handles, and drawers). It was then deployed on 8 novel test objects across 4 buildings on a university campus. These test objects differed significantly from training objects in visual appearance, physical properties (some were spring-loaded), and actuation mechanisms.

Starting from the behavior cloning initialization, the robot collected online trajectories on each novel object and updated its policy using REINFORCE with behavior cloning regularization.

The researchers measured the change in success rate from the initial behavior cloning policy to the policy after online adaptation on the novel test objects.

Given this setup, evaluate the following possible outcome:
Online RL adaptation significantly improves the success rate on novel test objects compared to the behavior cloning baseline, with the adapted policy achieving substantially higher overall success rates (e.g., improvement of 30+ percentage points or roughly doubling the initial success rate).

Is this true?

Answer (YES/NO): YES